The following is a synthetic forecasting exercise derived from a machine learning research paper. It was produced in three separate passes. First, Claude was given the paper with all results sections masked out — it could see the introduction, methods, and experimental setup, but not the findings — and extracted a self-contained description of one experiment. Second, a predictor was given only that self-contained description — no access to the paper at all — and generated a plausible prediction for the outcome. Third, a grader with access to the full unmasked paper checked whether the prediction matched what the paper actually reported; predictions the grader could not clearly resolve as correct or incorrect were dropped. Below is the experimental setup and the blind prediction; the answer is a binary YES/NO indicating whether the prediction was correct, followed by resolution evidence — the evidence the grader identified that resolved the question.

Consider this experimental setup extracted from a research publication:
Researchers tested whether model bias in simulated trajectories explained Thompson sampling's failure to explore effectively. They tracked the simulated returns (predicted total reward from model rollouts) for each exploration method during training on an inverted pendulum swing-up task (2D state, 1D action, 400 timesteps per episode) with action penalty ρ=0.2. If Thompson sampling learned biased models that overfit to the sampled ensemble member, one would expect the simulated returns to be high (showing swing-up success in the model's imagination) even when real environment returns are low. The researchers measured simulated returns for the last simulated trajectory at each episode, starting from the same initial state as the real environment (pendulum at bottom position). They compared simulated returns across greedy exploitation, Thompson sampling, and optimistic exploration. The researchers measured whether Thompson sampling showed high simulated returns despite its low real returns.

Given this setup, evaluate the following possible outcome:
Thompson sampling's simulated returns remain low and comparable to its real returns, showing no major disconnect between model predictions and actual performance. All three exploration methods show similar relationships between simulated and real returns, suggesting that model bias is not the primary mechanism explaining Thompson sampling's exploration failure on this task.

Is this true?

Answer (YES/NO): YES